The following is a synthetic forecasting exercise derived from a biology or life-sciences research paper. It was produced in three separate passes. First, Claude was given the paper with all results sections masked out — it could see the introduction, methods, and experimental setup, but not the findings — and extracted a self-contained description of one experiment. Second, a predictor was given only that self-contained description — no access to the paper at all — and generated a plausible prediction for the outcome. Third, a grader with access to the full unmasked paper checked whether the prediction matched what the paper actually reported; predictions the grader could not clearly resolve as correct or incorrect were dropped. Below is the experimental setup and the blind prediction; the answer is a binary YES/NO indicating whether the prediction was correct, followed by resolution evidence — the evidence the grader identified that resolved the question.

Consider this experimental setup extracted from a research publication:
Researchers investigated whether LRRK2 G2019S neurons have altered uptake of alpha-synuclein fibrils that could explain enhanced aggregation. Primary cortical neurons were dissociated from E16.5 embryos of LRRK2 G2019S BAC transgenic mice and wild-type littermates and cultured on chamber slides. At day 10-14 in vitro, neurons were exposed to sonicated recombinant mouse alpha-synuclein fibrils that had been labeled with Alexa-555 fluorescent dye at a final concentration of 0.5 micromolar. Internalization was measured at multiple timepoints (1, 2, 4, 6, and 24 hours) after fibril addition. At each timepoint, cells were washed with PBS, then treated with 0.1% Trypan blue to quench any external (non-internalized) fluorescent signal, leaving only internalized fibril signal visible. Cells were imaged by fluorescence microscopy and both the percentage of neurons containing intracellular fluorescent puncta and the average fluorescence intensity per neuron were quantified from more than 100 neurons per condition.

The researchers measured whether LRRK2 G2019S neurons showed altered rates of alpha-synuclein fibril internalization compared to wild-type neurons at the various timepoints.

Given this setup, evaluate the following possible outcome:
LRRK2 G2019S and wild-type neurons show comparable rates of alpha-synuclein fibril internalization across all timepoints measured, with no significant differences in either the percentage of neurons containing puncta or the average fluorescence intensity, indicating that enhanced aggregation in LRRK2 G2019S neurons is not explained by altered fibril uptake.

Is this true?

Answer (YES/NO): YES